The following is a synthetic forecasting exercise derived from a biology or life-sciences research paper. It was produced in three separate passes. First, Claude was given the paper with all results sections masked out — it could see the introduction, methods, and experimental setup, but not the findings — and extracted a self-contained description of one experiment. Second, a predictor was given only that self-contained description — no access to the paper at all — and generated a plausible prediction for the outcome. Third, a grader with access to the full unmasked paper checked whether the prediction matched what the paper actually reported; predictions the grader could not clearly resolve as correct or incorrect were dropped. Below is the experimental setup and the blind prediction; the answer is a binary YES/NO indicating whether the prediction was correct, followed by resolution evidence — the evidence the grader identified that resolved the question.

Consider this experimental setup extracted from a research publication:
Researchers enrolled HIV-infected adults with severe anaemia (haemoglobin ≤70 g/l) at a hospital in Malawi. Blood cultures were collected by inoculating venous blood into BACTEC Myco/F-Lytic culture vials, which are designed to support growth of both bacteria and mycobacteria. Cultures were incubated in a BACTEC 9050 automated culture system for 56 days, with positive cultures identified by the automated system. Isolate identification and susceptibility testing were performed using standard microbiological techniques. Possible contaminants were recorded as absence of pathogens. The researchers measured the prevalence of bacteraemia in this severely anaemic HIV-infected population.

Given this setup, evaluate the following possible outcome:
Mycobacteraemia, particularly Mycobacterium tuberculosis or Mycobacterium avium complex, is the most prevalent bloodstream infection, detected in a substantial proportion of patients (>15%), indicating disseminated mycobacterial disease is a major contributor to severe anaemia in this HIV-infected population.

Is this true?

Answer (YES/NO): NO